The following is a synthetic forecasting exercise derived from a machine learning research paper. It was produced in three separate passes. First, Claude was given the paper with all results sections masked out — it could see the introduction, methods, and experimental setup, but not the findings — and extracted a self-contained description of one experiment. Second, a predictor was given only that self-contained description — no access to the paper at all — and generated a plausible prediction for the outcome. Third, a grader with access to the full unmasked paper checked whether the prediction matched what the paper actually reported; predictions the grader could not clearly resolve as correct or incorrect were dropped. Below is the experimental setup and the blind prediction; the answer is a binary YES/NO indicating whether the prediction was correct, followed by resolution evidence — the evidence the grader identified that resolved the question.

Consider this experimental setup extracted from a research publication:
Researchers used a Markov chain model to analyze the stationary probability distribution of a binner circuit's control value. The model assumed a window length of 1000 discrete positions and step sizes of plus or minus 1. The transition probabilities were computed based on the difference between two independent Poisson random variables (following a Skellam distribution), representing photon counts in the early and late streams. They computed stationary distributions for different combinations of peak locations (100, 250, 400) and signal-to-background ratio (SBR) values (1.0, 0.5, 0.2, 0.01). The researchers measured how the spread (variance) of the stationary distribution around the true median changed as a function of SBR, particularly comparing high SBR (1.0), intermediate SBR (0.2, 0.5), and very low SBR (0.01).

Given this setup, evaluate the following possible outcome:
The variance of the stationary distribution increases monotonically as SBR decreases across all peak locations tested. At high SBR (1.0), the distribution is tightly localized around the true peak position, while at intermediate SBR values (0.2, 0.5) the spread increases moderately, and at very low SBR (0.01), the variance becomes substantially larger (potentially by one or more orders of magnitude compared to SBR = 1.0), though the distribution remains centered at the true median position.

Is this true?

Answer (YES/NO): NO